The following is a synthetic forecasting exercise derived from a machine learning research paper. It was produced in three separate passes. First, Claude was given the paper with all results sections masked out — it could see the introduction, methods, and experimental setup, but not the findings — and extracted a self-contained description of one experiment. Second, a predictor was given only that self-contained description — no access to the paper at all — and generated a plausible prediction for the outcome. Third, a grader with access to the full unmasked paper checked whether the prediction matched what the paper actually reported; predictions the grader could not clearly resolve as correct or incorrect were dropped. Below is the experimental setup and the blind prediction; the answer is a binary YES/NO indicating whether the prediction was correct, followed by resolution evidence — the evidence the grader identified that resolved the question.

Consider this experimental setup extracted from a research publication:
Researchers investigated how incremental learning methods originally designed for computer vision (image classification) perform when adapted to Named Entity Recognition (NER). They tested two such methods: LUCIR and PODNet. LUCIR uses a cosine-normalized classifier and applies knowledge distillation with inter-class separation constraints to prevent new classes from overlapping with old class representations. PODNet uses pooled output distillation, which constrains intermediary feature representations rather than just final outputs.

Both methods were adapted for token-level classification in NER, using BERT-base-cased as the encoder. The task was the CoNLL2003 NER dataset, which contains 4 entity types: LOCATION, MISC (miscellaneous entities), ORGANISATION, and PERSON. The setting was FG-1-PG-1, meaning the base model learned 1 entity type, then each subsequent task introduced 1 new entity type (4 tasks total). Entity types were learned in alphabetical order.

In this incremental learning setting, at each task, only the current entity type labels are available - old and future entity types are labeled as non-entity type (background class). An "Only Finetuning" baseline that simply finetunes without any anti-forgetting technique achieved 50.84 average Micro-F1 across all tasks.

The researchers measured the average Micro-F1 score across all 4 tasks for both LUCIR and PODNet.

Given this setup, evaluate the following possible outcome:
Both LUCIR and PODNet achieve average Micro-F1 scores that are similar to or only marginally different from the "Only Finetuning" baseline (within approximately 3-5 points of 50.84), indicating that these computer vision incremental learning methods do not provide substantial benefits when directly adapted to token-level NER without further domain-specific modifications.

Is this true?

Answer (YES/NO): NO